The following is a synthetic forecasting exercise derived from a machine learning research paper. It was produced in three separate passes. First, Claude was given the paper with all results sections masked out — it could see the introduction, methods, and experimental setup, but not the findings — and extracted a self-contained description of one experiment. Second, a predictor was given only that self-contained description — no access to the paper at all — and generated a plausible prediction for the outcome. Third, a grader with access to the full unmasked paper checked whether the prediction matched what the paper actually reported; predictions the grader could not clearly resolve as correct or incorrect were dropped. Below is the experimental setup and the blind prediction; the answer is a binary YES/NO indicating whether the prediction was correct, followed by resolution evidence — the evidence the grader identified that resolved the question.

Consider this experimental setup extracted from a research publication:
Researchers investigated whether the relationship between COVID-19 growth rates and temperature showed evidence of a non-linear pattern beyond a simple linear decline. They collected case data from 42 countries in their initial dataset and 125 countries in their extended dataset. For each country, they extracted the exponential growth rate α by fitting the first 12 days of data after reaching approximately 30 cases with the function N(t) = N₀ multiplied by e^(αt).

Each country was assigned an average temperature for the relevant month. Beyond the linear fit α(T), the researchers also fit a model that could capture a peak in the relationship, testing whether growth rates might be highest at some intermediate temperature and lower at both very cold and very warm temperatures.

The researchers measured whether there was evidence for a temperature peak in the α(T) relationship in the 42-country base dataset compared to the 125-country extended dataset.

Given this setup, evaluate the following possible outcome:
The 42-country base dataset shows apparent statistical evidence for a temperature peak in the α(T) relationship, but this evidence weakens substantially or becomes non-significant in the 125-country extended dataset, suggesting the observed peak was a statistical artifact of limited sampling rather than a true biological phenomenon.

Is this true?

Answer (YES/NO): YES